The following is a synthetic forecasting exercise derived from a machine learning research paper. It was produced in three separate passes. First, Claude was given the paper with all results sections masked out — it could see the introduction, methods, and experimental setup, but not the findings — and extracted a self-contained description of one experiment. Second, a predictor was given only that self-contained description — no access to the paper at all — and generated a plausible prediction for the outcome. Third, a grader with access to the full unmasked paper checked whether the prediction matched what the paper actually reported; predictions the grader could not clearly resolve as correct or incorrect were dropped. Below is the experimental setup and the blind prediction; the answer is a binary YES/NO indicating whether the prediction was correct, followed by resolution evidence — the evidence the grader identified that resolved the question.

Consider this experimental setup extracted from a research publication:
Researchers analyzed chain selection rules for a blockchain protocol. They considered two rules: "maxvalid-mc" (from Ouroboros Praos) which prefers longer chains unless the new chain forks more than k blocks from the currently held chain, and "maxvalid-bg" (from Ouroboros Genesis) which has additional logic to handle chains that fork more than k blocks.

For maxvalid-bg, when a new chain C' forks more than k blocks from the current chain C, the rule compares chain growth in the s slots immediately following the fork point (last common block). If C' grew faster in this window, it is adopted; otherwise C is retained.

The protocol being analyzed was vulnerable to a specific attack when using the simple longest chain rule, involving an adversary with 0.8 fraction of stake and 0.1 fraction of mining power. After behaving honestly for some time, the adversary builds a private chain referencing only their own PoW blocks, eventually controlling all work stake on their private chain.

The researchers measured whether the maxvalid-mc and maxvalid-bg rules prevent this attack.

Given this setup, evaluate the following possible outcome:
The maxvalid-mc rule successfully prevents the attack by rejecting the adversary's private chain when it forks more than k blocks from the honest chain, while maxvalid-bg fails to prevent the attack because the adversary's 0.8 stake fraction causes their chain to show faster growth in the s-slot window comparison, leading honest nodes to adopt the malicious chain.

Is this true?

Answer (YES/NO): NO